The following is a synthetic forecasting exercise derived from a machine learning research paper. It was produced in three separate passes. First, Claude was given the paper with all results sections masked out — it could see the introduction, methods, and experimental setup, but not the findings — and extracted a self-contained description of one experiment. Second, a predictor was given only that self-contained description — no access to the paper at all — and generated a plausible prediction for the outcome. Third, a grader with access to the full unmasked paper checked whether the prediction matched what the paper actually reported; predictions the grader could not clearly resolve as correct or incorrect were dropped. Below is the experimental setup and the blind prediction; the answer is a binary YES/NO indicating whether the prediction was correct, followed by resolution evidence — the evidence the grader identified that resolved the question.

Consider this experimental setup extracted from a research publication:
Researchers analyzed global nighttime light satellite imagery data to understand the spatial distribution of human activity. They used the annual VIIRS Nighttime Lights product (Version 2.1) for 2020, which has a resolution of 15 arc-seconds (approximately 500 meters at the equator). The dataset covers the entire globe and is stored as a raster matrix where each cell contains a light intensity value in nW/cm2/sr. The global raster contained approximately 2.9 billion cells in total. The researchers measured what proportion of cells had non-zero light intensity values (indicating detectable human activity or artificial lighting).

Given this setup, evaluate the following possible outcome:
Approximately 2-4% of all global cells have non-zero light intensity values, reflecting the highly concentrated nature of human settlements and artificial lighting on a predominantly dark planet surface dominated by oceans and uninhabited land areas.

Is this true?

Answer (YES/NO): YES